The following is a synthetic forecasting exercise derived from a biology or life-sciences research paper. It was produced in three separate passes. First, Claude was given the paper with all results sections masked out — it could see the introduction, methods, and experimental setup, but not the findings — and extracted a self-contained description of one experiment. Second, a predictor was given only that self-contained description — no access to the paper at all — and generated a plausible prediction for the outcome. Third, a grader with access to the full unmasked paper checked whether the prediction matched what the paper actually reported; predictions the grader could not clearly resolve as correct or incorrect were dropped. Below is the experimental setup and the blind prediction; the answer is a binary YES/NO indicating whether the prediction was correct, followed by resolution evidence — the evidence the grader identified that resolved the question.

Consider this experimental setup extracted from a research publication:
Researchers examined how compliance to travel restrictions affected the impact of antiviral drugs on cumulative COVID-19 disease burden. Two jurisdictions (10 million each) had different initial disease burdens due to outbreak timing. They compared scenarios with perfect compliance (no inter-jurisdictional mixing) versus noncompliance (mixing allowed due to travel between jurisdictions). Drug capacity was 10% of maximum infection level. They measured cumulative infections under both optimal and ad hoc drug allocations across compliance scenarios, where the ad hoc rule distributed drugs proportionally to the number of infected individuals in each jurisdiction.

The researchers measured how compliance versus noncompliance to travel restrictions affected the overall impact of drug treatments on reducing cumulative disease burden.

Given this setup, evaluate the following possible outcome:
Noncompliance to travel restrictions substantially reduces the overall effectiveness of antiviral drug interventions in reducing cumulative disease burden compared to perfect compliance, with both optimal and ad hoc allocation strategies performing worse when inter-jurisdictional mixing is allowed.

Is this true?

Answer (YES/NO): YES